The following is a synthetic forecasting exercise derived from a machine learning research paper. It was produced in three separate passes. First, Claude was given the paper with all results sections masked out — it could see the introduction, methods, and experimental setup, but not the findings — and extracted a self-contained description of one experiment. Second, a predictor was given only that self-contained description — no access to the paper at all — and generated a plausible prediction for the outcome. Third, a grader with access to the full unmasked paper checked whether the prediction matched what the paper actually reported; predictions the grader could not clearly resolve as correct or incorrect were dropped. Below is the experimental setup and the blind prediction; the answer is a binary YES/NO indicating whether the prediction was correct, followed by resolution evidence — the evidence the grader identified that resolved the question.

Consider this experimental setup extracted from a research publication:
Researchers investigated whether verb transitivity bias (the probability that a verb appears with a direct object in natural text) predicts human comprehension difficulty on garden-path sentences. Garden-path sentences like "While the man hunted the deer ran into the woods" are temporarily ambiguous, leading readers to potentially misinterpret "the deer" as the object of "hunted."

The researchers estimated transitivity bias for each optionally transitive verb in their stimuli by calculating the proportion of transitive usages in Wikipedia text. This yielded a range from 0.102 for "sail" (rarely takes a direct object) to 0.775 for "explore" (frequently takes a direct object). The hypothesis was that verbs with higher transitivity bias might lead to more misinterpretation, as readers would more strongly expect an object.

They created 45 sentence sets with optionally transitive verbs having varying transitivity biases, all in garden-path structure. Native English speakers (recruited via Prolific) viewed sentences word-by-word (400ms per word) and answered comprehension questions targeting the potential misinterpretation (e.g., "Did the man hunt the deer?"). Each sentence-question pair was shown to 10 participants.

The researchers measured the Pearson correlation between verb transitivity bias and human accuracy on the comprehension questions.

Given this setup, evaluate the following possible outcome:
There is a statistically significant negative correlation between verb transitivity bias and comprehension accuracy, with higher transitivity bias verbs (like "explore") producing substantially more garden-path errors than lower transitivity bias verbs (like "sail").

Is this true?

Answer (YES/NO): NO